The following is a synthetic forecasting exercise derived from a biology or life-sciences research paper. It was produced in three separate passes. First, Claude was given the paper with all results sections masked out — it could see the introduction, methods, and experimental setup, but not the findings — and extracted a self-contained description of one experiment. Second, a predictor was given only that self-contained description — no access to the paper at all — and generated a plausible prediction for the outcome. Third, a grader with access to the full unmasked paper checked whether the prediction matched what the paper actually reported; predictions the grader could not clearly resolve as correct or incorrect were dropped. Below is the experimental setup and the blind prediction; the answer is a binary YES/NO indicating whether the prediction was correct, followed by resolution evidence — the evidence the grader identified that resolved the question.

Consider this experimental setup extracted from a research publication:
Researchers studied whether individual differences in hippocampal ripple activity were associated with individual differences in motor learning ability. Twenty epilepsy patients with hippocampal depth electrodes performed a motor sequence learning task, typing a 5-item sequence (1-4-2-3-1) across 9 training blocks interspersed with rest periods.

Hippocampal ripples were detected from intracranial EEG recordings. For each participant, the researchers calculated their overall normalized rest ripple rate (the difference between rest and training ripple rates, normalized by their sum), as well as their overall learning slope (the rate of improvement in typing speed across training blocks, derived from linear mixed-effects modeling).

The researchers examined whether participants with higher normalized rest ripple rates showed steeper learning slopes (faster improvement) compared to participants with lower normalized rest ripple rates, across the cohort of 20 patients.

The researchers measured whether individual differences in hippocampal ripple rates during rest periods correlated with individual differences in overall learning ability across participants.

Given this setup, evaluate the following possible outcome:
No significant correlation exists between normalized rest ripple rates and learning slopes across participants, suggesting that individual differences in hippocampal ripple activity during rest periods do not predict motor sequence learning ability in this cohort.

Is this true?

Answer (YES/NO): NO